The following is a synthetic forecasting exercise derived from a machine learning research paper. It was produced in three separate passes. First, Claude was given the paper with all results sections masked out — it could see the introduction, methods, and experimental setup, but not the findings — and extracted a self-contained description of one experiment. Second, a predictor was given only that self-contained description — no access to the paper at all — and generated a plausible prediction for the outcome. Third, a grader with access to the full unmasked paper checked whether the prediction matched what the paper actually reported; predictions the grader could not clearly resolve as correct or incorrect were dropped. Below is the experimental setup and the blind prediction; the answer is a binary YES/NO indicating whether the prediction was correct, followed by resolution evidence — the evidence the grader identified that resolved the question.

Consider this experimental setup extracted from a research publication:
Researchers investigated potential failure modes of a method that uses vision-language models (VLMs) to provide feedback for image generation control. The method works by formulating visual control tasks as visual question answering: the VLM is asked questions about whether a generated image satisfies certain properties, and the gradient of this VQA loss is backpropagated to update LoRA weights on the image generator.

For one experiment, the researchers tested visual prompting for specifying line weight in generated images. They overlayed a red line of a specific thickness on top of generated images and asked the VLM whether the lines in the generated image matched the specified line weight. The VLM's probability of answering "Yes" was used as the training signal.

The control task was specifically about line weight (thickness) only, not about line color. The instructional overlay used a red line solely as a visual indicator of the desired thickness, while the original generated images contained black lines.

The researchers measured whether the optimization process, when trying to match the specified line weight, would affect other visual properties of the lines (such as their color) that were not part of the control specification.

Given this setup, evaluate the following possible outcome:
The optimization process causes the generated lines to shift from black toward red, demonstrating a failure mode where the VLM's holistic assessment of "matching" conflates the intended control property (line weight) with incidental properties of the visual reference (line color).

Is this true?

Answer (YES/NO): YES